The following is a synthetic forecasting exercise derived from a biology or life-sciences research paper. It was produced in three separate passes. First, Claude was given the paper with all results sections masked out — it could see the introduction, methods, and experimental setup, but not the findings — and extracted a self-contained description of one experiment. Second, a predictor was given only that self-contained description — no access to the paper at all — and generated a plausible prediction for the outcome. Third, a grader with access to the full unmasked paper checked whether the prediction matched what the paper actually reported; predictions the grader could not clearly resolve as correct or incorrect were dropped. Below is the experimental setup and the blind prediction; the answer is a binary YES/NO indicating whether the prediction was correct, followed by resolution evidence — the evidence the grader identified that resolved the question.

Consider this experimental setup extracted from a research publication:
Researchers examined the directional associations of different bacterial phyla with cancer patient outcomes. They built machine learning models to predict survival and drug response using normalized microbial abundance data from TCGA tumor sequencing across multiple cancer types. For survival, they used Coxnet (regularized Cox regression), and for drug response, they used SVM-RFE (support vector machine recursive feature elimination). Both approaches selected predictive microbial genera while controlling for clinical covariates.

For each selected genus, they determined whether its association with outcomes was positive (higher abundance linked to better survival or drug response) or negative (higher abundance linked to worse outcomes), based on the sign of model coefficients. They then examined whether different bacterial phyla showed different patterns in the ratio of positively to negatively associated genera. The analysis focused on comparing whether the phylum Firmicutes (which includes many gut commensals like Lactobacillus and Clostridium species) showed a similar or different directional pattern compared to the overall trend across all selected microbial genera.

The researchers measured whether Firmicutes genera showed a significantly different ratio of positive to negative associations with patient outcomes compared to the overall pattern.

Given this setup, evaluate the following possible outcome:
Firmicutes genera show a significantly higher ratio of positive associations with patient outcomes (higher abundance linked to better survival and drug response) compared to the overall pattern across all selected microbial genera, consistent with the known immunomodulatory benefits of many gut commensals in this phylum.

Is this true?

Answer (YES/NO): YES